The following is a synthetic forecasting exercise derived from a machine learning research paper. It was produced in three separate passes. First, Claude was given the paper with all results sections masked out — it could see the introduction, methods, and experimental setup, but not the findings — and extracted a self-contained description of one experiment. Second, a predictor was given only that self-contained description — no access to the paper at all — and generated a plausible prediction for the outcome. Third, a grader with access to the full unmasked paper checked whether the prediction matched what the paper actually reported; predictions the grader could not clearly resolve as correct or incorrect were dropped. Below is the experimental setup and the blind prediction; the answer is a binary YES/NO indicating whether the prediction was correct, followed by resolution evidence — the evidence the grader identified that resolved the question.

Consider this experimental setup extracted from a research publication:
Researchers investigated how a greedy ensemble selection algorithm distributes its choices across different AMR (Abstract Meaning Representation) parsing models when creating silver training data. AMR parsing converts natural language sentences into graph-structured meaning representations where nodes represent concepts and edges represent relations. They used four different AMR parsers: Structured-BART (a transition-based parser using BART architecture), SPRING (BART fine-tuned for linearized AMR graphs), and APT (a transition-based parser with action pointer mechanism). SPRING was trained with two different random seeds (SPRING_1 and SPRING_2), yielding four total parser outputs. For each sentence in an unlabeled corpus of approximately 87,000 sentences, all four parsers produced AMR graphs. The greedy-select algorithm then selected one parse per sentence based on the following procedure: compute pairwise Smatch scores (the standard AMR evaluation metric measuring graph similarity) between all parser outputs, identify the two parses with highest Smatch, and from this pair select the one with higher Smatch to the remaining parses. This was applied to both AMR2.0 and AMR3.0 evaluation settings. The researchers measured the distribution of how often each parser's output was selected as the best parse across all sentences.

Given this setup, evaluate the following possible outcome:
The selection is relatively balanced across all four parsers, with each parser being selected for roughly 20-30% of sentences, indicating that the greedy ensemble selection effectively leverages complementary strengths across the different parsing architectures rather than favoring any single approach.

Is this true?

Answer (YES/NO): NO